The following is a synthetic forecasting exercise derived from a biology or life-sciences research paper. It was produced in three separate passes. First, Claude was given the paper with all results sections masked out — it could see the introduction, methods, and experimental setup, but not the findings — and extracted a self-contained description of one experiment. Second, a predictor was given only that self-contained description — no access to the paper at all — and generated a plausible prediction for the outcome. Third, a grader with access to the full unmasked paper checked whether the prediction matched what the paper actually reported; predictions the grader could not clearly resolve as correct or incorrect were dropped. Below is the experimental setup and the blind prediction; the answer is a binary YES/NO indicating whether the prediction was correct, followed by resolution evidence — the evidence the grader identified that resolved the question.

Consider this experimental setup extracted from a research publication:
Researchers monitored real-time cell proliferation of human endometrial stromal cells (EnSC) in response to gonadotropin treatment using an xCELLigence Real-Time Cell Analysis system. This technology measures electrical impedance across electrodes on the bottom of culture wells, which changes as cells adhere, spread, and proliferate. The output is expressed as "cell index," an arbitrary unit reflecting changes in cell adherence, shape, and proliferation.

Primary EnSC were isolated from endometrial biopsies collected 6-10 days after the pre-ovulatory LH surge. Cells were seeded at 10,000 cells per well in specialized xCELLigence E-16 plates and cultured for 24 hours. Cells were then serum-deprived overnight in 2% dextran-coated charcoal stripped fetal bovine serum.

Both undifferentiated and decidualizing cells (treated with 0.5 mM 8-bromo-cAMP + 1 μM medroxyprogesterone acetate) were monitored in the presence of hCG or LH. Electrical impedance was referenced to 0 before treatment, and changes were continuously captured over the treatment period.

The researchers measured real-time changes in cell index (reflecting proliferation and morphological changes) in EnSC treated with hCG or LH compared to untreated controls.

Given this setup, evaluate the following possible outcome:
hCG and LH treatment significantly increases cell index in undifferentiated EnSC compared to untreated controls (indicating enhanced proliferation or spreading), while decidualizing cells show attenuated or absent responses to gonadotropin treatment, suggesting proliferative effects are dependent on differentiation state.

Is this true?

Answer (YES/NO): NO